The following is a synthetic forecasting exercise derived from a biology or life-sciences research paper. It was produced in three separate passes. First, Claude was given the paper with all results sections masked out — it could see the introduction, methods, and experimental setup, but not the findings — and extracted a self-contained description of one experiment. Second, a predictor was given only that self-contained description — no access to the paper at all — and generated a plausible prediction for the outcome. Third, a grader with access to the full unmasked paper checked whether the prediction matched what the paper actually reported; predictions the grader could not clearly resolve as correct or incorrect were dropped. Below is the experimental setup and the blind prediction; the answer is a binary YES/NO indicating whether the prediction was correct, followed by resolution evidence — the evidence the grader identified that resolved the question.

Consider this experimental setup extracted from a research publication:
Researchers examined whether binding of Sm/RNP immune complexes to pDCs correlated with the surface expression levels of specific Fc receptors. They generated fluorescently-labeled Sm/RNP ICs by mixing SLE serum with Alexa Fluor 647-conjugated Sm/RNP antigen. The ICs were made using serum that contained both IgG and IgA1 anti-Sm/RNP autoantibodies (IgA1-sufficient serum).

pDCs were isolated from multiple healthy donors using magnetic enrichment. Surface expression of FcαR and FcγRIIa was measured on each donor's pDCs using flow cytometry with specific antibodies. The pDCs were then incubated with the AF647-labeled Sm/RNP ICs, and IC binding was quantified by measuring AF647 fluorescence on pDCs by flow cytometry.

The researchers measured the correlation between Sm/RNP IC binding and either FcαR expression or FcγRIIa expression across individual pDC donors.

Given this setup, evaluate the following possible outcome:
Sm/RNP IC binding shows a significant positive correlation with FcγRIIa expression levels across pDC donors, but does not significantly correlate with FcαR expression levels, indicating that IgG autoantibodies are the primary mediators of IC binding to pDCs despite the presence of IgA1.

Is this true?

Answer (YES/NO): NO